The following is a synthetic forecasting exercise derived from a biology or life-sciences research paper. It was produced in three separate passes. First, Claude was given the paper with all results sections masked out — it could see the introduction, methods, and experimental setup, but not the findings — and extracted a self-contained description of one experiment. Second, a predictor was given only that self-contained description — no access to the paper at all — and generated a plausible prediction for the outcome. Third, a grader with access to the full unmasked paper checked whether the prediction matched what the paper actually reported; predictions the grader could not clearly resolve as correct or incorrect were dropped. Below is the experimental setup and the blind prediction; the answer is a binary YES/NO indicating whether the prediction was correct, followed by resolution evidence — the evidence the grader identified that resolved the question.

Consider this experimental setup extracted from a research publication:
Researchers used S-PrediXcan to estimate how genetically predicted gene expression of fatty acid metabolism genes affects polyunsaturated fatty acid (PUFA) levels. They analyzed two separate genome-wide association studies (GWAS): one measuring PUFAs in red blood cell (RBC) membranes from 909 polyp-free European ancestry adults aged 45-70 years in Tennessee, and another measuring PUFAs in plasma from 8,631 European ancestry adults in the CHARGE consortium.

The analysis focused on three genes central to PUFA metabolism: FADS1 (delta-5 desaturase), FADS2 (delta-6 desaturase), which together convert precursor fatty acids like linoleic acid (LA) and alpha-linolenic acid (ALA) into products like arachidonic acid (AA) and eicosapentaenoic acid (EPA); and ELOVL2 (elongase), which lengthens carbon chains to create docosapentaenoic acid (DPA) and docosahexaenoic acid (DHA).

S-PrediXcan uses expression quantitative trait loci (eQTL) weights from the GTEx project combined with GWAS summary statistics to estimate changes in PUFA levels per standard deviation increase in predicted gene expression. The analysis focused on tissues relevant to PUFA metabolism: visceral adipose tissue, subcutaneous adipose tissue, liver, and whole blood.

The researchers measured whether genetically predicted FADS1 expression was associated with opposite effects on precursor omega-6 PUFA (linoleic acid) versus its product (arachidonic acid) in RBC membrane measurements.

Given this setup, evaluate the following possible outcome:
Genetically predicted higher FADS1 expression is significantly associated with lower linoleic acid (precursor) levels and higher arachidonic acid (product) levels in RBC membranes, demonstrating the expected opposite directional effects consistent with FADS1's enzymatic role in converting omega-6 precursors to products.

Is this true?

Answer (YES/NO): NO